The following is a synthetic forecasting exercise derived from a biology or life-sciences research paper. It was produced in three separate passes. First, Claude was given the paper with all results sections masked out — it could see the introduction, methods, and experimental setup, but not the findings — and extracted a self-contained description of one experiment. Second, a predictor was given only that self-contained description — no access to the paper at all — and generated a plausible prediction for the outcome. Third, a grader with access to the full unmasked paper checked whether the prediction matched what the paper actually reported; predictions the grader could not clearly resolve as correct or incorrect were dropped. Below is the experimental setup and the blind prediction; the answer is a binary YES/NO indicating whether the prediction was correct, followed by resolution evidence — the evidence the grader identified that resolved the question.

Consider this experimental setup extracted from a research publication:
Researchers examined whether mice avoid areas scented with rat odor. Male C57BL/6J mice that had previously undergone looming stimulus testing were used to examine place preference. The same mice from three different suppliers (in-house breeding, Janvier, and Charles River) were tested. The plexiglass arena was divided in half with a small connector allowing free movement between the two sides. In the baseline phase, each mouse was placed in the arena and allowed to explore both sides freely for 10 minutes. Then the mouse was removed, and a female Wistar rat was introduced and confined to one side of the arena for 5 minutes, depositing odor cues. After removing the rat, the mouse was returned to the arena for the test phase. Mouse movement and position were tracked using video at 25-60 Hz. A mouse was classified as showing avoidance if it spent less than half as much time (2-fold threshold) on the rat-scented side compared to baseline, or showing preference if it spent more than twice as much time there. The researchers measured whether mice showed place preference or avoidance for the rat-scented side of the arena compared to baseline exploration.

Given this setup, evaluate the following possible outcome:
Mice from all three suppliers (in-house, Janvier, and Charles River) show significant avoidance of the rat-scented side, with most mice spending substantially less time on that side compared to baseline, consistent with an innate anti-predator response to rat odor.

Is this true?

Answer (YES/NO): NO